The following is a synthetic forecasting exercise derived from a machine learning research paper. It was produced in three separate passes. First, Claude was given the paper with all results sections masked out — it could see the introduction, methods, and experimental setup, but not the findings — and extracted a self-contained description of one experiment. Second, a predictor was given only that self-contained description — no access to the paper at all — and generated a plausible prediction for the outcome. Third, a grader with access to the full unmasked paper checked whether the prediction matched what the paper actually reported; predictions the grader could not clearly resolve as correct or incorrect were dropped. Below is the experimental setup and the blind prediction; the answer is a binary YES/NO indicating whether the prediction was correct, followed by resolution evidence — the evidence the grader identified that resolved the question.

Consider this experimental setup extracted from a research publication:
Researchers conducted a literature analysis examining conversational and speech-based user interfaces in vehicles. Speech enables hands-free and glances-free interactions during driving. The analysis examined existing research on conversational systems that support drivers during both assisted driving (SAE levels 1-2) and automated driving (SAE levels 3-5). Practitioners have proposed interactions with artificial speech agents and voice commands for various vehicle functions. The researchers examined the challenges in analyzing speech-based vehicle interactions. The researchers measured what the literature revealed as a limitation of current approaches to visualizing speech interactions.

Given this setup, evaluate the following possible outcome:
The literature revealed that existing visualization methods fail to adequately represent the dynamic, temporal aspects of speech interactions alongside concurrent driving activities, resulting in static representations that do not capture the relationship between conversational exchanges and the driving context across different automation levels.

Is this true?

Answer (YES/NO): NO